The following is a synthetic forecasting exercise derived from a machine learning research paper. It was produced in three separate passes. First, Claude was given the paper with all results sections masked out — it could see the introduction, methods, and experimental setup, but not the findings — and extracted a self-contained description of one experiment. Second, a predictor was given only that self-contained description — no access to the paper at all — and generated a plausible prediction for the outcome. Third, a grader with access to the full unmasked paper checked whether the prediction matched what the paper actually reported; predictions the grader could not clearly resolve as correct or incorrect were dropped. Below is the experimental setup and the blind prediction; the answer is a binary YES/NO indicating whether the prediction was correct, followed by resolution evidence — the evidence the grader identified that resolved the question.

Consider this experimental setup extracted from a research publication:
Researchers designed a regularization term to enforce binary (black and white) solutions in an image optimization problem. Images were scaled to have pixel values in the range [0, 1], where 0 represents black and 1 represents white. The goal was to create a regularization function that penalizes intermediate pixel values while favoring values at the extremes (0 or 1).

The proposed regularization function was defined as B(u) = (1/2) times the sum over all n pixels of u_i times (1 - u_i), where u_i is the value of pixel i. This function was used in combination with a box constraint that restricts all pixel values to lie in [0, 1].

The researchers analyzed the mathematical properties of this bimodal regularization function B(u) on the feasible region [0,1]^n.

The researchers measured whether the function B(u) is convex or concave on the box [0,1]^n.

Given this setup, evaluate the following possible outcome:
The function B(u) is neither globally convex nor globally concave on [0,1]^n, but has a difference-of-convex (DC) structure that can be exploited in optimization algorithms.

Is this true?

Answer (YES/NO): NO